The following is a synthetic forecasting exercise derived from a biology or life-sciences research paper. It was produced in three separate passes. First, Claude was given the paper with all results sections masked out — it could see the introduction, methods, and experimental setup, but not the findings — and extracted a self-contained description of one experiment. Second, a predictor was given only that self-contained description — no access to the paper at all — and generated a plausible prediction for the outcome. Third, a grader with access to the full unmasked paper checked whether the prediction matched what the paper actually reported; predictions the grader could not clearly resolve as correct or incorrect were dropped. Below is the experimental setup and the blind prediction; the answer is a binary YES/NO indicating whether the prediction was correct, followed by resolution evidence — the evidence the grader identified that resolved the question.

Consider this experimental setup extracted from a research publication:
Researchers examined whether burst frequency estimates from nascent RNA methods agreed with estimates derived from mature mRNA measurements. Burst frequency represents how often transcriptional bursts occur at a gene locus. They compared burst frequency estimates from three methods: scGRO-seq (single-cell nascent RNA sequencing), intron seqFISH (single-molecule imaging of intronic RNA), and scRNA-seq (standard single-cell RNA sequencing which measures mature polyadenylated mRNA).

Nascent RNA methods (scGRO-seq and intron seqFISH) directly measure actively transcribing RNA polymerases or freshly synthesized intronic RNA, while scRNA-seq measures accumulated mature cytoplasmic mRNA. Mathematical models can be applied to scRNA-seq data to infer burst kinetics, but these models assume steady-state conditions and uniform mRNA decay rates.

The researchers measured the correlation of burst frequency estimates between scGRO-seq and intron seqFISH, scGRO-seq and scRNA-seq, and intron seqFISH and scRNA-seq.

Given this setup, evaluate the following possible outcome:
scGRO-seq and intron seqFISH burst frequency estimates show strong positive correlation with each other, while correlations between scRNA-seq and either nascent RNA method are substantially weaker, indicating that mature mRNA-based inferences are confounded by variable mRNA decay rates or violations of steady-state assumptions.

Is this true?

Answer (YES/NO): YES